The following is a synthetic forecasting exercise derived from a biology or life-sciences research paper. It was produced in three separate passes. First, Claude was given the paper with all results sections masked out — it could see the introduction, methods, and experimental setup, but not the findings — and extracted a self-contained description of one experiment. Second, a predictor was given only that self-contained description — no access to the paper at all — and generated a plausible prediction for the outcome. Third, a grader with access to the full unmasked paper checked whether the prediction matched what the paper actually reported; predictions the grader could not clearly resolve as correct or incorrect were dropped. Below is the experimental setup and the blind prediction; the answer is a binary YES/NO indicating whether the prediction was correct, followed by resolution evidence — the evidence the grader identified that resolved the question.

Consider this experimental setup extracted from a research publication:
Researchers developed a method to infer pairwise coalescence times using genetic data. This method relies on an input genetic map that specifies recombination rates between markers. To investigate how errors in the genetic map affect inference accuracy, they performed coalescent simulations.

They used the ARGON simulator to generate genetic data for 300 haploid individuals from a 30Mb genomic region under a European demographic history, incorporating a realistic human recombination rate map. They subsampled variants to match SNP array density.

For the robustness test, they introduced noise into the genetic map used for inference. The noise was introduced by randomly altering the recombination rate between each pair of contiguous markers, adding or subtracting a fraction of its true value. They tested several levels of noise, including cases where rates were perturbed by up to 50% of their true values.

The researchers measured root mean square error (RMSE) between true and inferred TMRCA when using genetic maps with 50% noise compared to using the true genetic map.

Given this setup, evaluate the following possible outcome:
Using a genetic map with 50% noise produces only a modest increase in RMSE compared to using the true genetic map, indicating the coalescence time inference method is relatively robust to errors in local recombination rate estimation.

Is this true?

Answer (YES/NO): YES